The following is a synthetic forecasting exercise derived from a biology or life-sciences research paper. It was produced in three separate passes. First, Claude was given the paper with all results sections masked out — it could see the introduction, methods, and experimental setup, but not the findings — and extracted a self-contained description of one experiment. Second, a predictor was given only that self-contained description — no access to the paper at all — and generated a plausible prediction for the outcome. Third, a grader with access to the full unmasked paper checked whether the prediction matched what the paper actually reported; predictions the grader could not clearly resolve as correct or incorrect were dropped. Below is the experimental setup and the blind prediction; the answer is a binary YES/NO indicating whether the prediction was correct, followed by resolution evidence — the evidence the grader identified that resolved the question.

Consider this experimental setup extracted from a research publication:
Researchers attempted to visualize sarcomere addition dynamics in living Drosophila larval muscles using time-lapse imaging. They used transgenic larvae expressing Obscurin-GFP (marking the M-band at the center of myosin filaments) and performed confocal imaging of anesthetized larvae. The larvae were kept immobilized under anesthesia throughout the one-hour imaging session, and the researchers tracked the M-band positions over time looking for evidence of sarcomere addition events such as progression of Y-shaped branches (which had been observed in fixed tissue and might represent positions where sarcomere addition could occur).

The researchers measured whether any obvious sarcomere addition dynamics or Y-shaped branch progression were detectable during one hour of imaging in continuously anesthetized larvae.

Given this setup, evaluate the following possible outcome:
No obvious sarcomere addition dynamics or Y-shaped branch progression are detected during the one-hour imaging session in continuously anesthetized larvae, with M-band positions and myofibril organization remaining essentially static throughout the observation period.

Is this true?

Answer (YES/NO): YES